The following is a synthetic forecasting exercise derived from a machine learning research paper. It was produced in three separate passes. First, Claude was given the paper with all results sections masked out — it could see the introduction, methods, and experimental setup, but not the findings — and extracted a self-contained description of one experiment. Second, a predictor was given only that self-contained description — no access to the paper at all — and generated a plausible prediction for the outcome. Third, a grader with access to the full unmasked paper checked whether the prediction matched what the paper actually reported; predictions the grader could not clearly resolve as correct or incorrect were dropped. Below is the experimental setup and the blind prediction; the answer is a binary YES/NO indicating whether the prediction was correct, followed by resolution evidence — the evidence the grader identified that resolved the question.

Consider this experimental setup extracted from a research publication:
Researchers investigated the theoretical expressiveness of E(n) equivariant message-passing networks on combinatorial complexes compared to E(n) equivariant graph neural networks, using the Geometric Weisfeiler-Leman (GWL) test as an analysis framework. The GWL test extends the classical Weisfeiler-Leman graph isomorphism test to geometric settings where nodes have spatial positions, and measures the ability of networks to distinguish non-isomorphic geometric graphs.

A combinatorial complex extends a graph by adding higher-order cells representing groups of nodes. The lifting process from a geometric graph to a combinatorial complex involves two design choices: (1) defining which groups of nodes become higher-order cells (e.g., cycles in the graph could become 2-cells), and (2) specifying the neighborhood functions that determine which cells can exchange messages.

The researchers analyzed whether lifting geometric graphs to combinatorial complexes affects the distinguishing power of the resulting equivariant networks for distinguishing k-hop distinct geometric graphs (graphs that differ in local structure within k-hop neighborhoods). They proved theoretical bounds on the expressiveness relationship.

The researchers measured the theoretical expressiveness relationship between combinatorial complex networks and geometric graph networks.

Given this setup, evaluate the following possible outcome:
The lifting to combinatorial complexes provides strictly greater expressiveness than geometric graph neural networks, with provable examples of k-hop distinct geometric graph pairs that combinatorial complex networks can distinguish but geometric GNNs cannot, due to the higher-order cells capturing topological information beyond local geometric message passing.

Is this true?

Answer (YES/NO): NO